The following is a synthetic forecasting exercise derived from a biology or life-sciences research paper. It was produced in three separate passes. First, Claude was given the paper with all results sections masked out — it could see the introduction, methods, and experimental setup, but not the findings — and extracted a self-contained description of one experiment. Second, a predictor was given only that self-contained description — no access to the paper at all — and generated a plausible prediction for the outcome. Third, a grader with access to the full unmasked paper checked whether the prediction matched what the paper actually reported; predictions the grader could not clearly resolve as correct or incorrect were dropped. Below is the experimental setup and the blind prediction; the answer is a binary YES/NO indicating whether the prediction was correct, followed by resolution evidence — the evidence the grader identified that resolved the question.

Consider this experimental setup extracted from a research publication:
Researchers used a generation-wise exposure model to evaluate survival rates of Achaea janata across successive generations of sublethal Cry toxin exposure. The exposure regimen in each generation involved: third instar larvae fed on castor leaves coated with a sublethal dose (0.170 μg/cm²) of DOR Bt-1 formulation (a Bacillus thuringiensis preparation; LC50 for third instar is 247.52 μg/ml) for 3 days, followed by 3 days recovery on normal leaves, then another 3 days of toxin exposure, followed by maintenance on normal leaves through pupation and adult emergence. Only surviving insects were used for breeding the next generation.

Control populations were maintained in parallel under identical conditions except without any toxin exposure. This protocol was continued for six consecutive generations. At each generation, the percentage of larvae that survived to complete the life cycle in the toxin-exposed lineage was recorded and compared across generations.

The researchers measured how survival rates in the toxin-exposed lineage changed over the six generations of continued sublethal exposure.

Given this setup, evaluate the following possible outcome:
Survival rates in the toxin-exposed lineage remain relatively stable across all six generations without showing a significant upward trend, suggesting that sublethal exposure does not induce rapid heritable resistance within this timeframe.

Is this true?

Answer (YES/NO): NO